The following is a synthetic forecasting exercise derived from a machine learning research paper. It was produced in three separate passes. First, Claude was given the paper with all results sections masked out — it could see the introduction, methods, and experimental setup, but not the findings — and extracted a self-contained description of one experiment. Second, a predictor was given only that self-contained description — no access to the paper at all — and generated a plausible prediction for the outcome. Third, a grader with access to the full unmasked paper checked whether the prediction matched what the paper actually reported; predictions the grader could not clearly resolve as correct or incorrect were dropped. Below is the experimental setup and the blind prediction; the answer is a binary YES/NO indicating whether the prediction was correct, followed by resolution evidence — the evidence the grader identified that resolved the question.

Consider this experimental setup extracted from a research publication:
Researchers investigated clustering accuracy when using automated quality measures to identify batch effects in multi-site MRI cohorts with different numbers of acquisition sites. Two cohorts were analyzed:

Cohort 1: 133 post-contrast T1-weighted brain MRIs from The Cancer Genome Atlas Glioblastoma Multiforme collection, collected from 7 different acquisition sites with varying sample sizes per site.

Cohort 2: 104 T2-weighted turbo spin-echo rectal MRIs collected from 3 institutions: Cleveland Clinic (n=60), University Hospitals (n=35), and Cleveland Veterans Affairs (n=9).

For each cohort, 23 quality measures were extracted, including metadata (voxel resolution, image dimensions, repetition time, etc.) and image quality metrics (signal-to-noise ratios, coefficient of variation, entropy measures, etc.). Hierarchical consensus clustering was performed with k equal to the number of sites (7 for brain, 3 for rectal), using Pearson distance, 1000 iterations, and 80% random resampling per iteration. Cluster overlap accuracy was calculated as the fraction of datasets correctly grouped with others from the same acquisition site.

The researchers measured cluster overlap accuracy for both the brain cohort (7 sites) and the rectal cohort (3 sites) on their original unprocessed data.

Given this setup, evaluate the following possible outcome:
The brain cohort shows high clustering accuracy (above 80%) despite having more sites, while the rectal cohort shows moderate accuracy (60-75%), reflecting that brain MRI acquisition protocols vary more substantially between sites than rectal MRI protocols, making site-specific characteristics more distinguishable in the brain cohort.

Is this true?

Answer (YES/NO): NO